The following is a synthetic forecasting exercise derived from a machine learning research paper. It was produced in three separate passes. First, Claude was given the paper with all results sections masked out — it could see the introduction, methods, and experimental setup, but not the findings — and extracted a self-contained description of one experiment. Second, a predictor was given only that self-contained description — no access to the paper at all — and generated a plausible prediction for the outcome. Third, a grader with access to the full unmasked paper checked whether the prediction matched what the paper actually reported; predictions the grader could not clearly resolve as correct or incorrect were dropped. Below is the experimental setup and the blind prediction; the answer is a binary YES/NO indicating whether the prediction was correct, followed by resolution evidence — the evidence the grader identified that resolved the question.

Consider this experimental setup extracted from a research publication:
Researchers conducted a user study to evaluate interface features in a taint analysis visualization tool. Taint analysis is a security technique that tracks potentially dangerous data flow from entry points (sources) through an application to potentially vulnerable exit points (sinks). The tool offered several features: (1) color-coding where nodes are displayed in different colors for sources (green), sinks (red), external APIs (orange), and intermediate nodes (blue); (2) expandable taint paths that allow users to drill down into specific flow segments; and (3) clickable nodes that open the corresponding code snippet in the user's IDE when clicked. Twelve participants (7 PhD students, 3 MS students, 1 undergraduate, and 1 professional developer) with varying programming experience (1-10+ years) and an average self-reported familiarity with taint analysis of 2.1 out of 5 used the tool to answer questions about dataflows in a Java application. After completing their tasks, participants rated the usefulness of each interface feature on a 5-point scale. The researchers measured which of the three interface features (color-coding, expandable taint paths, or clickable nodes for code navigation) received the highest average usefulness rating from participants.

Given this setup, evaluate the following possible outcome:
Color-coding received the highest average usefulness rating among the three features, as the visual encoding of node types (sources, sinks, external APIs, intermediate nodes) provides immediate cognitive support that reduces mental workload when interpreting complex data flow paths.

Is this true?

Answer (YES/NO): YES